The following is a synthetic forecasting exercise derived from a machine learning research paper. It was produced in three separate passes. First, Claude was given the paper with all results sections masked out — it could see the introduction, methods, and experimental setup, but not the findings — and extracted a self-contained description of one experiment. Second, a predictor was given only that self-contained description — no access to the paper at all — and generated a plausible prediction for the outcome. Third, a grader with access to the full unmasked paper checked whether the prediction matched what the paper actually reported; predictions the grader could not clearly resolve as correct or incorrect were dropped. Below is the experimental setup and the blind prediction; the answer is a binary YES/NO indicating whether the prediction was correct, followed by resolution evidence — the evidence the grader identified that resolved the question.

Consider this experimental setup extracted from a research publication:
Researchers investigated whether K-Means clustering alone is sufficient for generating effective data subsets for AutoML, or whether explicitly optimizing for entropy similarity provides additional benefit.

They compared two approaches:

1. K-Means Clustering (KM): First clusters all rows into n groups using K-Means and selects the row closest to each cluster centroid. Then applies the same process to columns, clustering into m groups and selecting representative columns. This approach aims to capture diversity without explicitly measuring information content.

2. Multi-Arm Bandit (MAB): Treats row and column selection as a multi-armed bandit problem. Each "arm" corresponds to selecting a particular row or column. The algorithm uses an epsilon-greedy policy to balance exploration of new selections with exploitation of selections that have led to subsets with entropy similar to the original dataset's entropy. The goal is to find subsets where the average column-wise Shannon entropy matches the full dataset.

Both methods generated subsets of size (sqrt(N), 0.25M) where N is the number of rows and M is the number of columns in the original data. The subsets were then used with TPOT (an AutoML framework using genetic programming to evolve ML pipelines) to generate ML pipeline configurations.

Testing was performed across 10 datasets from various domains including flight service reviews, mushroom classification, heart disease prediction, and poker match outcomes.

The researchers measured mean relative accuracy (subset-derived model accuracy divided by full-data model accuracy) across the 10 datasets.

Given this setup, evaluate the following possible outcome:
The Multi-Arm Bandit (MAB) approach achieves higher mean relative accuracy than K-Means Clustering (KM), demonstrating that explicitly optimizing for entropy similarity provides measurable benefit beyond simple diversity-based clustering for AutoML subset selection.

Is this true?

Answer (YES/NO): YES